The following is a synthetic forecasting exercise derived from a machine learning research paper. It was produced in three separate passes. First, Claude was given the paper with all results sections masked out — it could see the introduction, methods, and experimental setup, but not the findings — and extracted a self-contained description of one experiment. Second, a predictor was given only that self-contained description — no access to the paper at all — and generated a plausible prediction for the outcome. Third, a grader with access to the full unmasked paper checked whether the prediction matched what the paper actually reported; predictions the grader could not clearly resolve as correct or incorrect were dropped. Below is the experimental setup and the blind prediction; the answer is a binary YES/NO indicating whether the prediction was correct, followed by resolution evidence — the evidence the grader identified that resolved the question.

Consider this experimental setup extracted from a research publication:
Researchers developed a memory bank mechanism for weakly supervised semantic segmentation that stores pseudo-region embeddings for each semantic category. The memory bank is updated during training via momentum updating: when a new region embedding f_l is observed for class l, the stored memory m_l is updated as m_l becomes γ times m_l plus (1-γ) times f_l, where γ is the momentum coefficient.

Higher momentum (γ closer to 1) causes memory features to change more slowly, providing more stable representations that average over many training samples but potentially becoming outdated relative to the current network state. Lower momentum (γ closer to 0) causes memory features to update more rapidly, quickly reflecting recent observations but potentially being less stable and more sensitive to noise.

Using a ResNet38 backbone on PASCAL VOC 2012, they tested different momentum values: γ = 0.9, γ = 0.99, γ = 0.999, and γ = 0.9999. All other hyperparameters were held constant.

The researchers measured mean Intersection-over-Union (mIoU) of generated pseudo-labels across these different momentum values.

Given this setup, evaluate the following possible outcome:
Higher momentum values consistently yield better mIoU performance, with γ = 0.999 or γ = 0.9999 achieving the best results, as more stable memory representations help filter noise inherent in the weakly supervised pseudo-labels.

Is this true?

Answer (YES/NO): NO